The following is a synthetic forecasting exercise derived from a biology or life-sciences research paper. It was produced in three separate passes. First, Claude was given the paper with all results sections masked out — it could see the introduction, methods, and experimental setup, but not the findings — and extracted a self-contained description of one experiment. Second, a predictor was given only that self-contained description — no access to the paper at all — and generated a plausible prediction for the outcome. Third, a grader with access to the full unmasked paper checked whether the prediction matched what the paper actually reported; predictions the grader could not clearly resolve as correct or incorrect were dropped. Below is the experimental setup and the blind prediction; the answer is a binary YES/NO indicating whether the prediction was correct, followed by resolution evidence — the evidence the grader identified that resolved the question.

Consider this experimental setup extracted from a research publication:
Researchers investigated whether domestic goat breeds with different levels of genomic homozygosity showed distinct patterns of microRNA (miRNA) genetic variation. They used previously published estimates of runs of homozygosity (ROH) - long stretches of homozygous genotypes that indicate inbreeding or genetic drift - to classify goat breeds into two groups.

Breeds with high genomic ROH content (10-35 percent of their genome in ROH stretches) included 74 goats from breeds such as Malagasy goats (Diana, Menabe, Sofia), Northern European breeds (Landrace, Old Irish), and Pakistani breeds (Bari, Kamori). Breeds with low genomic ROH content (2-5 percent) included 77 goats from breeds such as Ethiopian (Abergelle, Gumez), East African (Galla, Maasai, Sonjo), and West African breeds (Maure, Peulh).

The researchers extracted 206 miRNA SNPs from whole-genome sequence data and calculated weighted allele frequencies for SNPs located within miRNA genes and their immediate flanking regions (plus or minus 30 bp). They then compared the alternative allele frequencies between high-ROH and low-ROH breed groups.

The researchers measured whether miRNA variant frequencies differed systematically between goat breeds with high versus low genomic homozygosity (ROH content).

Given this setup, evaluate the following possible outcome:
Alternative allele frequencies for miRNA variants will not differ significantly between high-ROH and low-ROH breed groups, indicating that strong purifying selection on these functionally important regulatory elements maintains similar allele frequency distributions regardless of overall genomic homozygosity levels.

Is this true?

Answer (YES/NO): NO